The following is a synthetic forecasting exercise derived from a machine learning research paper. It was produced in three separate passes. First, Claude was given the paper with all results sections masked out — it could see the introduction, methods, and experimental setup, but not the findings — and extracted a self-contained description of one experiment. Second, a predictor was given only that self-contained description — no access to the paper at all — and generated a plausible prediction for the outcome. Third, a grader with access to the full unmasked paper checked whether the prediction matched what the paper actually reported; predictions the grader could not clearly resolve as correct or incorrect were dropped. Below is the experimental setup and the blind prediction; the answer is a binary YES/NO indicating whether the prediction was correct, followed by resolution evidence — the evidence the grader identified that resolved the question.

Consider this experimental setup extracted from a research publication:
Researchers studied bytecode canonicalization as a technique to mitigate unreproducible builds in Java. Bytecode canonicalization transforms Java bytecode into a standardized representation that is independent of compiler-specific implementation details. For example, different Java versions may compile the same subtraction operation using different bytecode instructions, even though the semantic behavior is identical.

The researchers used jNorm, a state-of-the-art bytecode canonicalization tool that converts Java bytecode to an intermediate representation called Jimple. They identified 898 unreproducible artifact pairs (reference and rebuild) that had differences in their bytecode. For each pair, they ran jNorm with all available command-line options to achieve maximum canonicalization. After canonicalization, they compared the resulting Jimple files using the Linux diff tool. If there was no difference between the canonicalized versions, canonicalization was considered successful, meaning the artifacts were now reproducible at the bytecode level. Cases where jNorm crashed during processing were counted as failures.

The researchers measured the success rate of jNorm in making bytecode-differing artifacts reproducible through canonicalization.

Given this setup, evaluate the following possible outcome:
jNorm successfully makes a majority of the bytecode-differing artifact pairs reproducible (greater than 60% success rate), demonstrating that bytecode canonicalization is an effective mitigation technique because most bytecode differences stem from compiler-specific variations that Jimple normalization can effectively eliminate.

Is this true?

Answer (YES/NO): NO